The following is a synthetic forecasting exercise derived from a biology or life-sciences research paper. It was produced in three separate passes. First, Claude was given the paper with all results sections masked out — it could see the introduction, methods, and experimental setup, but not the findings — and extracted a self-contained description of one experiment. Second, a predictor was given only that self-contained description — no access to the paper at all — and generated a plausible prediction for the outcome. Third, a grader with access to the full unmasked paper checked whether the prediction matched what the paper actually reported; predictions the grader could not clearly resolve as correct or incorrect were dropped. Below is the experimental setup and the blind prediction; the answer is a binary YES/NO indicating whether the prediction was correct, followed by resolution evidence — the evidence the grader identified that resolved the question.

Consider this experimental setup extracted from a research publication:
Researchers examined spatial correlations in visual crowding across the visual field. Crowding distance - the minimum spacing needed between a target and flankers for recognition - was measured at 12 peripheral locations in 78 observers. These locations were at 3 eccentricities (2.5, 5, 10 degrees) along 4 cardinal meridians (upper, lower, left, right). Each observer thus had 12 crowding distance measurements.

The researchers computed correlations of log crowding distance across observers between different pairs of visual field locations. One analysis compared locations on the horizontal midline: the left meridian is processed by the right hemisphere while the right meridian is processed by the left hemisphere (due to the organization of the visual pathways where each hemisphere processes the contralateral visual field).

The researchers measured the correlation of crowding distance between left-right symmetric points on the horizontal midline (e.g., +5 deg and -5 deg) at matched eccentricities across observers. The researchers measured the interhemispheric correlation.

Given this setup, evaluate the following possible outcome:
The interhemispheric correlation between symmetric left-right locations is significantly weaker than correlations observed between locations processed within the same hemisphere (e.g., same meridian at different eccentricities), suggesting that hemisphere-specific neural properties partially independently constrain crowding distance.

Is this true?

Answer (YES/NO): NO